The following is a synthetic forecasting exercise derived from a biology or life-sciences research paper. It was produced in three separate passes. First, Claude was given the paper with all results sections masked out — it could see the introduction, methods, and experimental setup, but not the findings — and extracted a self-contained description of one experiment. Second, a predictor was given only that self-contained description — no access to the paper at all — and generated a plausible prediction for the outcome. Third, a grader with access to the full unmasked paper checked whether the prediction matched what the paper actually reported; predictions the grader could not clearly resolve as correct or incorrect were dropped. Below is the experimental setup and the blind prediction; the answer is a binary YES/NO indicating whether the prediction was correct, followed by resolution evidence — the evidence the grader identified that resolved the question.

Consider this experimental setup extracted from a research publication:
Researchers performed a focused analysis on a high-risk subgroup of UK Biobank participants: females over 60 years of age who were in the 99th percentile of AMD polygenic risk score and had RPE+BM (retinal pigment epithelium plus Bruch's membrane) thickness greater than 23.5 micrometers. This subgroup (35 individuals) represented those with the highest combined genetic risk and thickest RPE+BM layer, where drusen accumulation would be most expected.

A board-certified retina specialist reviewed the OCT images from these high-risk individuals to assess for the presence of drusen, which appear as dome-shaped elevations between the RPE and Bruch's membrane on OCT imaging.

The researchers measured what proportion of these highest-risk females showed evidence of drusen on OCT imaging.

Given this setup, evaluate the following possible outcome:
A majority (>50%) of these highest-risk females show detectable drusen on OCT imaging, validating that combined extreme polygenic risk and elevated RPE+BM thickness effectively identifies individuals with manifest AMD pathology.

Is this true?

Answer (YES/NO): YES